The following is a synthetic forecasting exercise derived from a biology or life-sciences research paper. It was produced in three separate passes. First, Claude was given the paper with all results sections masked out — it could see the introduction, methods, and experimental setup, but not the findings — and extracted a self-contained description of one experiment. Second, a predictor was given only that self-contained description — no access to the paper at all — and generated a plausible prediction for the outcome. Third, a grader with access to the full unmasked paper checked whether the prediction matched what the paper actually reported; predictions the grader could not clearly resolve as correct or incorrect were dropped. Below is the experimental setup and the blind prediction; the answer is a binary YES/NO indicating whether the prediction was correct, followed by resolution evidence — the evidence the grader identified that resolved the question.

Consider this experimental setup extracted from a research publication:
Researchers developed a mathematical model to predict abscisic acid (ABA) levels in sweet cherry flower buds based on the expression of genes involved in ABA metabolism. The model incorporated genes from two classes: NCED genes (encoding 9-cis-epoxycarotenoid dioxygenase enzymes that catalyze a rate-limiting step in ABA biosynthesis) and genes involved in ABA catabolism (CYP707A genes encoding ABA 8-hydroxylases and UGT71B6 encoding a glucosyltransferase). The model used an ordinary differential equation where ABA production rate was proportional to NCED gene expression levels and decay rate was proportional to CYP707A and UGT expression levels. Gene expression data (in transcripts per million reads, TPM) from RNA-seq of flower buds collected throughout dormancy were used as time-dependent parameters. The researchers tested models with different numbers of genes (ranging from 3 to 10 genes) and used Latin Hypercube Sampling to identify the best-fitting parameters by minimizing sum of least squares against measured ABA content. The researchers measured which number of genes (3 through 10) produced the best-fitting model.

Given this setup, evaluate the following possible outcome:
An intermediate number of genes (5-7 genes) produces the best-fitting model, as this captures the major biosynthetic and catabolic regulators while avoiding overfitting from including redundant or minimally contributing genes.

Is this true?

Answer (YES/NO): YES